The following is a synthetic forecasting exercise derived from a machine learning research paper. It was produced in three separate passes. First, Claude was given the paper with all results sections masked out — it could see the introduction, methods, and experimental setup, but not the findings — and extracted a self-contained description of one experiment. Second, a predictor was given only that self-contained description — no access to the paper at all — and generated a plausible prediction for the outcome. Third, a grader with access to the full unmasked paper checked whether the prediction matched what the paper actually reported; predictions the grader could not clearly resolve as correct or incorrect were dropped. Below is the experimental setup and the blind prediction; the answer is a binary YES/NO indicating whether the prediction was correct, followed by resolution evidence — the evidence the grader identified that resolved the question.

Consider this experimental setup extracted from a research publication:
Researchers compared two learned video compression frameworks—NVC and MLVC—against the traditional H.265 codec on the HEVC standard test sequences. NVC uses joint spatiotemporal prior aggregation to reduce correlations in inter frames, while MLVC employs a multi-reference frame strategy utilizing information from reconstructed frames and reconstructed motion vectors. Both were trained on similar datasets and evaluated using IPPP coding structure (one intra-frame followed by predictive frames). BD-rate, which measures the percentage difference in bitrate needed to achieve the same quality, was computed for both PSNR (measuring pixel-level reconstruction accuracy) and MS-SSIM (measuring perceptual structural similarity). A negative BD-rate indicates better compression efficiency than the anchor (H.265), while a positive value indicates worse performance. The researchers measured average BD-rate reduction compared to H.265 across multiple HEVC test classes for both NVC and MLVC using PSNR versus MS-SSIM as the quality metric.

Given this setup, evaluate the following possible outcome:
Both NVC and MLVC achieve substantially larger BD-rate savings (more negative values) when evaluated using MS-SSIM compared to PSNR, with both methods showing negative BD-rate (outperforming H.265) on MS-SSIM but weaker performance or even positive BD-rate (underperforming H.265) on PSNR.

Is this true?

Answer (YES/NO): YES